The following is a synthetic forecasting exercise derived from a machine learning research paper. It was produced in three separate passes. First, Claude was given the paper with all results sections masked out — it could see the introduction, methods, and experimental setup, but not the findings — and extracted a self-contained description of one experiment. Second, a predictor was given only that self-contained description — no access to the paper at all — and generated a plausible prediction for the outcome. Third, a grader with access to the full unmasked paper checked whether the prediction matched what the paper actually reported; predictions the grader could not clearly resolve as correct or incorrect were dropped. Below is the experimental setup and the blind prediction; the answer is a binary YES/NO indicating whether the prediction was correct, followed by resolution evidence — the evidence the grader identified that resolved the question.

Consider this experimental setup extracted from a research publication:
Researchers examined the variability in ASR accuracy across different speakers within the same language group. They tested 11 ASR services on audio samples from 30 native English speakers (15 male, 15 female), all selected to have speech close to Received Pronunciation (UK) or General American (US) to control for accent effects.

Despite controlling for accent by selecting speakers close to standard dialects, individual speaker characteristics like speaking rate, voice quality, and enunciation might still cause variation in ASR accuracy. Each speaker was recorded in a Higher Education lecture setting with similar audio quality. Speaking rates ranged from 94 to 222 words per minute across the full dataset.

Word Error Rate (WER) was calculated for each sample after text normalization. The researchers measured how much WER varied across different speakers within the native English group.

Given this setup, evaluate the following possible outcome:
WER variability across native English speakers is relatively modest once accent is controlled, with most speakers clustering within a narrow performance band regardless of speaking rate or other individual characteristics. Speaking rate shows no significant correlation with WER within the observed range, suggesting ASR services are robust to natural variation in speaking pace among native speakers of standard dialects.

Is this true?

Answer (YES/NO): NO